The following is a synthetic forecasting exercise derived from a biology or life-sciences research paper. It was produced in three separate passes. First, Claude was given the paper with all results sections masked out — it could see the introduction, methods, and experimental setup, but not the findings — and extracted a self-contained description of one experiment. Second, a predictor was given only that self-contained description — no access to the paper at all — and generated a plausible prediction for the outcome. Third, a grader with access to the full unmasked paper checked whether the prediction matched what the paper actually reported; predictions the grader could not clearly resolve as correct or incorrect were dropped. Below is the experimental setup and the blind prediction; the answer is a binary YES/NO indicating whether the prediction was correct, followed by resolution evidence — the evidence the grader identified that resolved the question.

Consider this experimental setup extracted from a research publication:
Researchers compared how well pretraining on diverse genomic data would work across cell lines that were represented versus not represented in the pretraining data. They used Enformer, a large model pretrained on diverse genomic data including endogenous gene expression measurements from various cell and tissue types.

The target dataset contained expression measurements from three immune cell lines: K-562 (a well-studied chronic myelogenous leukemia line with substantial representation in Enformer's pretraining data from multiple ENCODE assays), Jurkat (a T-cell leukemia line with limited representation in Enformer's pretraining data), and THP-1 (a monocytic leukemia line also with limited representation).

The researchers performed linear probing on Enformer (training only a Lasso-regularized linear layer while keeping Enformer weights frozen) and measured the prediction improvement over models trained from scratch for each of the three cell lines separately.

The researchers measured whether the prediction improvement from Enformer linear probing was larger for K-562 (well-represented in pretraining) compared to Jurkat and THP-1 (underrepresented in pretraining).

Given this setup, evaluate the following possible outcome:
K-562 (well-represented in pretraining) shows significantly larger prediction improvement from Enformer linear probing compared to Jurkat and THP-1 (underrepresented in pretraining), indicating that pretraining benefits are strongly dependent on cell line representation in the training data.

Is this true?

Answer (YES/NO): NO